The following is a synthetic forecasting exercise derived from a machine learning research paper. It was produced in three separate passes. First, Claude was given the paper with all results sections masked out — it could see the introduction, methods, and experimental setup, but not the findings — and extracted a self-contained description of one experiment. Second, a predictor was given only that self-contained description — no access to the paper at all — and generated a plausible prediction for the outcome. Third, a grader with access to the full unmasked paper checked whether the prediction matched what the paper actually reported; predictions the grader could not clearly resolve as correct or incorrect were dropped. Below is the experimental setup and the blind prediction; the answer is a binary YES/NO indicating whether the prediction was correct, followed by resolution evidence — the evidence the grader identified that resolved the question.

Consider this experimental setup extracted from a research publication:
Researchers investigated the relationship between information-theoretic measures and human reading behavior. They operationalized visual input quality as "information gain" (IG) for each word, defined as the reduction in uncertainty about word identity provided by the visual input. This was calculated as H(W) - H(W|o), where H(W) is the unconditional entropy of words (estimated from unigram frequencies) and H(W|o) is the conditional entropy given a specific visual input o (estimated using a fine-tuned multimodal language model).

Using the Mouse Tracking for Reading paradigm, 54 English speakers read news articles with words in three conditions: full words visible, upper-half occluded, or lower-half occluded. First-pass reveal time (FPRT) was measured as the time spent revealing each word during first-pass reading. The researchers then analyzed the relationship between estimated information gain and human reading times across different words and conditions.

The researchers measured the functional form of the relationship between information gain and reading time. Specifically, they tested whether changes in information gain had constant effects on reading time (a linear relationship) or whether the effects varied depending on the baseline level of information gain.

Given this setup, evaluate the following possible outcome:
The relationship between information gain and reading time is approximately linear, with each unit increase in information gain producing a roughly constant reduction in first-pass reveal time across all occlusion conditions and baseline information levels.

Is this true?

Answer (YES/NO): NO